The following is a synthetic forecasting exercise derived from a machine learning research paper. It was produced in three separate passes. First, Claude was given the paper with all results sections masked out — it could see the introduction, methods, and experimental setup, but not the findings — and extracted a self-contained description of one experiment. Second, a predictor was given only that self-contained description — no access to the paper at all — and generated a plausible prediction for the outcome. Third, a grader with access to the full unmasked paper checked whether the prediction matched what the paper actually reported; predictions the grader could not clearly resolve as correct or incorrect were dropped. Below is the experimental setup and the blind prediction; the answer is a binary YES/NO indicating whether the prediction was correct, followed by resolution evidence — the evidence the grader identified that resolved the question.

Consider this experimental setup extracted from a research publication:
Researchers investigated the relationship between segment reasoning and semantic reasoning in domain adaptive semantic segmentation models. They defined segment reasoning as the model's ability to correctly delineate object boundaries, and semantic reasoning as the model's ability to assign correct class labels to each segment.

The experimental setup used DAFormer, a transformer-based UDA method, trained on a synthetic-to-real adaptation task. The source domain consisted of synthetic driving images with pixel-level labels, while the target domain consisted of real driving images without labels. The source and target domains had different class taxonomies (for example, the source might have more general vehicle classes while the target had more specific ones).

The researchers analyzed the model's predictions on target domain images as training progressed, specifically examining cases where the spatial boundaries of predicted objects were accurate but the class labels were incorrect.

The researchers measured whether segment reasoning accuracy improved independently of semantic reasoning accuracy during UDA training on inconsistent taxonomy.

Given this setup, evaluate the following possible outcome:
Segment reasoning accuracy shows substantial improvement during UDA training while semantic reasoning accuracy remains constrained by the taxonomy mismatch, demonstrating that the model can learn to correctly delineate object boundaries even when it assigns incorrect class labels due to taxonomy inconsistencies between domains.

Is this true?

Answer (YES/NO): YES